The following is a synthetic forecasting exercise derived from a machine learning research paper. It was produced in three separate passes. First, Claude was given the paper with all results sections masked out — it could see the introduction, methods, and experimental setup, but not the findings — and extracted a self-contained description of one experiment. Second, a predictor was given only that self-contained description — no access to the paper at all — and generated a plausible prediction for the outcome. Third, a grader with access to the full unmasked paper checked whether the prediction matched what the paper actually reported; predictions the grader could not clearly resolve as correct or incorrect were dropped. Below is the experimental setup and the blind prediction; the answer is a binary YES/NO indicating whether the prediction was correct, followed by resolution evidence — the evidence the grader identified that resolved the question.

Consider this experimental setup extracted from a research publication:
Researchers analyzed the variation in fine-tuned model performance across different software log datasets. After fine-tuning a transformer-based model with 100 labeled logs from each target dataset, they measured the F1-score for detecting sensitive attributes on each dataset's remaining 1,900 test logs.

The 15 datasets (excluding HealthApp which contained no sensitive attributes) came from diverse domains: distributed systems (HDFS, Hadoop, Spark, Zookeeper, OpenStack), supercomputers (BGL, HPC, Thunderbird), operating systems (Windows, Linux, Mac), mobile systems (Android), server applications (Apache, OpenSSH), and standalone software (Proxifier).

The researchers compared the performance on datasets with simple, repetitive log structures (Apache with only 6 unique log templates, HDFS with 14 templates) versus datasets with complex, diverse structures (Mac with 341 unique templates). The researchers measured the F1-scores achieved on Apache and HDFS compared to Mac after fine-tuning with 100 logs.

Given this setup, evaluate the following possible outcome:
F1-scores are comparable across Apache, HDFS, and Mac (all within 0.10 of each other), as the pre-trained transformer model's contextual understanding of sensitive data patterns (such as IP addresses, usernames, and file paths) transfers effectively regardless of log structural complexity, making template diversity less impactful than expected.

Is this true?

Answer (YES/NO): YES